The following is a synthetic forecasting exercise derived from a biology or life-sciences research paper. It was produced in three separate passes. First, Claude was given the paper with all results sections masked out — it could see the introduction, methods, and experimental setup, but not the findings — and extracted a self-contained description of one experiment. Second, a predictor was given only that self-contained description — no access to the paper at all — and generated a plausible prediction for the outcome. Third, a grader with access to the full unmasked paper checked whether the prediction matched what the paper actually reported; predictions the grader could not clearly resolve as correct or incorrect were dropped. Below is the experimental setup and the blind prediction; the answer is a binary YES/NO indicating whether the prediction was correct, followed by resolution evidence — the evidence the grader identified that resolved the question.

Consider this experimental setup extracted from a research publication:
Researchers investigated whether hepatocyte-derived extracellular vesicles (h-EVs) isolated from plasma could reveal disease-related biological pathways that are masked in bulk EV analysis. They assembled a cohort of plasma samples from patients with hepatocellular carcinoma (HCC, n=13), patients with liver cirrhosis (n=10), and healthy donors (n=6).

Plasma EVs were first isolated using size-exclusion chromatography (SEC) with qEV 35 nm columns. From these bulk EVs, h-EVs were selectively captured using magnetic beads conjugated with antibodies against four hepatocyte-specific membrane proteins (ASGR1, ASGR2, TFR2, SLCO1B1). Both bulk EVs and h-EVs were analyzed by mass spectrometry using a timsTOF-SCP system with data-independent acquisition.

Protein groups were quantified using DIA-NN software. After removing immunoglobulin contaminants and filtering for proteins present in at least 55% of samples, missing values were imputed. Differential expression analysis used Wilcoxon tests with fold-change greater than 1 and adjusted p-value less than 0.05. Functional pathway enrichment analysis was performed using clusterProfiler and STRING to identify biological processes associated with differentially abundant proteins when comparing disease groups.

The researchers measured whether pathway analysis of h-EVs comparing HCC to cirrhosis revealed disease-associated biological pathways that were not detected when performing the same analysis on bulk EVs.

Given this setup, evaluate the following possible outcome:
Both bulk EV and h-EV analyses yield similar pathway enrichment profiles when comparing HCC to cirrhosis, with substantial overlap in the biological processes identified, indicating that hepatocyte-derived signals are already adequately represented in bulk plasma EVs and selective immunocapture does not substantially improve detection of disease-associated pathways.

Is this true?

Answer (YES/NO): NO